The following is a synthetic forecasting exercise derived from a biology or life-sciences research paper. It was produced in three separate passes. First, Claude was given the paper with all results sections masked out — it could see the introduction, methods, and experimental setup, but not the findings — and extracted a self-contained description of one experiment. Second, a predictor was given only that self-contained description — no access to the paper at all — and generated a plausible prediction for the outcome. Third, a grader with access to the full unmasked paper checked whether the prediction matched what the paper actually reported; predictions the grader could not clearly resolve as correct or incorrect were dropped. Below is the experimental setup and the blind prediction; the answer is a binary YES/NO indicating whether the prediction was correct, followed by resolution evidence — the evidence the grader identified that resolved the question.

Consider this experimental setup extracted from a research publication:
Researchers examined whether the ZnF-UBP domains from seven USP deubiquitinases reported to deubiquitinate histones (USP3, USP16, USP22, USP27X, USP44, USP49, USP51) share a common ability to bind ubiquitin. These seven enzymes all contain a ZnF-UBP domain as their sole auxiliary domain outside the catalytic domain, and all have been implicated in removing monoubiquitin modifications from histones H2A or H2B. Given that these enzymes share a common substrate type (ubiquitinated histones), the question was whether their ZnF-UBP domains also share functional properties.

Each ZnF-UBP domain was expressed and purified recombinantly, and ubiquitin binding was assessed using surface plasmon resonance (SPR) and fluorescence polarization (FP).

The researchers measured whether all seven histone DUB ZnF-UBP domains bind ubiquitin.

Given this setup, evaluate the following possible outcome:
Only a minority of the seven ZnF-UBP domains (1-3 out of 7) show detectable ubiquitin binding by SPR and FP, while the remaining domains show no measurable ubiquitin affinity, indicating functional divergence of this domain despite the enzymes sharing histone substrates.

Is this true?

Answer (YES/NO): NO